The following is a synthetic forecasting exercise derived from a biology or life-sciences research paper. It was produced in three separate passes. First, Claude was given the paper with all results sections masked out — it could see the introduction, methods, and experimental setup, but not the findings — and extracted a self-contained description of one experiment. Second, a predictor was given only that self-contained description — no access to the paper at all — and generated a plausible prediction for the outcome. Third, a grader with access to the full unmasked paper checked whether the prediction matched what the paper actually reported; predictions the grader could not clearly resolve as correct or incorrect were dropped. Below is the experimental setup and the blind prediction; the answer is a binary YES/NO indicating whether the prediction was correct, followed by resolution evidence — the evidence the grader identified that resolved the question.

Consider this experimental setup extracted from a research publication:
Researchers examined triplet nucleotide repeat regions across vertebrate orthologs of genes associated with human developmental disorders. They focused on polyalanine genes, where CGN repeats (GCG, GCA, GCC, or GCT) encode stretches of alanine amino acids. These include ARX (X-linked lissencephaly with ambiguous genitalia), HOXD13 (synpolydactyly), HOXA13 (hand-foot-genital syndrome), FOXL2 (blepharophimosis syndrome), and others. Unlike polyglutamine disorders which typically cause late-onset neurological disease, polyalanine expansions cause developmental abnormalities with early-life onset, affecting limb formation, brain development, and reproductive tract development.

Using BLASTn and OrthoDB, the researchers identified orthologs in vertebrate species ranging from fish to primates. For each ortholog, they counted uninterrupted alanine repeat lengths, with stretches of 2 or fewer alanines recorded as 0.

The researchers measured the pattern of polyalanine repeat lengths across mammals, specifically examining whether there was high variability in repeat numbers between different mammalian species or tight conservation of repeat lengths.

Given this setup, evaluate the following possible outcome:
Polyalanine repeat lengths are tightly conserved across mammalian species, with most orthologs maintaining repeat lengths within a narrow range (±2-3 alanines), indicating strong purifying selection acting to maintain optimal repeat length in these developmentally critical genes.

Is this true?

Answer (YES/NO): YES